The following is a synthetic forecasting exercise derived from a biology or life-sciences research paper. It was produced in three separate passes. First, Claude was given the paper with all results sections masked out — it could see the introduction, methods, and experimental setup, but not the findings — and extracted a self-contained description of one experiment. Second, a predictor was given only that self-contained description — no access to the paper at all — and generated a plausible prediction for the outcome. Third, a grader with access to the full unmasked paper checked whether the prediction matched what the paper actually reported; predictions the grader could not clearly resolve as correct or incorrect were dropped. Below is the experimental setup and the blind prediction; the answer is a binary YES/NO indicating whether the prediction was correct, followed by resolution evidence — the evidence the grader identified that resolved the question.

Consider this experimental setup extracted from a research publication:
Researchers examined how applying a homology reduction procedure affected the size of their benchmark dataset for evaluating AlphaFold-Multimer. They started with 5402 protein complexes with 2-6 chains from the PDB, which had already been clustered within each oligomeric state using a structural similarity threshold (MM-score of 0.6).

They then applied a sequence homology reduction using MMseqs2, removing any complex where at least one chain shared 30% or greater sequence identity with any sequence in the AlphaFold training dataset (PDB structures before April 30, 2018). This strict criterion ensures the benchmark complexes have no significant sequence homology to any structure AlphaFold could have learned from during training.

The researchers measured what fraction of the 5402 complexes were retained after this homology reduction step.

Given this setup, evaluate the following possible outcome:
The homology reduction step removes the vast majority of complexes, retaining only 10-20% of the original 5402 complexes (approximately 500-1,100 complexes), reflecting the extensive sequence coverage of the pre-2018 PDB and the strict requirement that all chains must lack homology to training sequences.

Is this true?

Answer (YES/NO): NO